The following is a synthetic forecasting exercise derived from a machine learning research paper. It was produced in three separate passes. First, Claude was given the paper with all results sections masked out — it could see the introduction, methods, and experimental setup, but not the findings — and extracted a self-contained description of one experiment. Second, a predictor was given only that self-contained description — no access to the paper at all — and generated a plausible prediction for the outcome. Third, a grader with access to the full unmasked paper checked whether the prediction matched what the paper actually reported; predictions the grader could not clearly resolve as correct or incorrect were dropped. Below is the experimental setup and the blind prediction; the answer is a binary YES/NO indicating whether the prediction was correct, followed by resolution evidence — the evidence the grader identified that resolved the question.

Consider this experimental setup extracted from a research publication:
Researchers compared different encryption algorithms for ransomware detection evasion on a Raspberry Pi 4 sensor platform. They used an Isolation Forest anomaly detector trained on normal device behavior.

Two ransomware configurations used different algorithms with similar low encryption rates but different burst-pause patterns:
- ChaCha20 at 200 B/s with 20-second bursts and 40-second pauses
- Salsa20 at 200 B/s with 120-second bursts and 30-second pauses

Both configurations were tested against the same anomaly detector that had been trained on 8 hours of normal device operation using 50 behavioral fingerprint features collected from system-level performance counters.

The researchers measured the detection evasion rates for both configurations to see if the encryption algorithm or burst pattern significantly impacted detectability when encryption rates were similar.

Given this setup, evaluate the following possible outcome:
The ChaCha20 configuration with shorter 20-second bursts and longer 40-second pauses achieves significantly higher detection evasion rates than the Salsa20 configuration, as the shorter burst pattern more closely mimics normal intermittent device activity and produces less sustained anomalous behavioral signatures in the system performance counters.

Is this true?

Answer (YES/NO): NO